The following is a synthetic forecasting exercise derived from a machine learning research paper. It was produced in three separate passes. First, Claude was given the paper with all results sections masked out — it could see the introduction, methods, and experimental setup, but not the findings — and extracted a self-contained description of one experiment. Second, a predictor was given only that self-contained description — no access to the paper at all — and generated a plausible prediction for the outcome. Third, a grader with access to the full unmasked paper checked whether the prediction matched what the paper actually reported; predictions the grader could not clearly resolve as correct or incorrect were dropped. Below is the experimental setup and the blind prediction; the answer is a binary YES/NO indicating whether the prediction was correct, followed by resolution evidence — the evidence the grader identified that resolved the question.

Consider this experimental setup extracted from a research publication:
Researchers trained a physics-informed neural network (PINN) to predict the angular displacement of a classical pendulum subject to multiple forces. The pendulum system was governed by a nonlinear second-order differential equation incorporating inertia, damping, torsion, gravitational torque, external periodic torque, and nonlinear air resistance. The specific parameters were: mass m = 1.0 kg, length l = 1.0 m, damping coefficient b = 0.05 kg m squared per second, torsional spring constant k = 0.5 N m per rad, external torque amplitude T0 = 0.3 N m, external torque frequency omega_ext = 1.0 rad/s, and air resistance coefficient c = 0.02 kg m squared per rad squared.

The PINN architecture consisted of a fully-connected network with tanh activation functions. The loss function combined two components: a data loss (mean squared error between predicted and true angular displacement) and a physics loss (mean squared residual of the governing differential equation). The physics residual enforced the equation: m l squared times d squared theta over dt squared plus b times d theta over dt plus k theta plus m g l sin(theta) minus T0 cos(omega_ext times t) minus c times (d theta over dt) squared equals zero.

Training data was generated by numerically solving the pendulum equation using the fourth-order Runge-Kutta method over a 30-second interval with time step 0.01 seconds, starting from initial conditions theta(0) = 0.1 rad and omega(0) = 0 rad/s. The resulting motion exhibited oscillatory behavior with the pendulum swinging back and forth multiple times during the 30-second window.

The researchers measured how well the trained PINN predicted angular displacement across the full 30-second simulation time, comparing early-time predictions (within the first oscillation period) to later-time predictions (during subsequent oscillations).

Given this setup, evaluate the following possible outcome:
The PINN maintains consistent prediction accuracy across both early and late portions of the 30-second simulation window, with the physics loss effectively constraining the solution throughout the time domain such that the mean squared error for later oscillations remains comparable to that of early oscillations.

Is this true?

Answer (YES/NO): NO